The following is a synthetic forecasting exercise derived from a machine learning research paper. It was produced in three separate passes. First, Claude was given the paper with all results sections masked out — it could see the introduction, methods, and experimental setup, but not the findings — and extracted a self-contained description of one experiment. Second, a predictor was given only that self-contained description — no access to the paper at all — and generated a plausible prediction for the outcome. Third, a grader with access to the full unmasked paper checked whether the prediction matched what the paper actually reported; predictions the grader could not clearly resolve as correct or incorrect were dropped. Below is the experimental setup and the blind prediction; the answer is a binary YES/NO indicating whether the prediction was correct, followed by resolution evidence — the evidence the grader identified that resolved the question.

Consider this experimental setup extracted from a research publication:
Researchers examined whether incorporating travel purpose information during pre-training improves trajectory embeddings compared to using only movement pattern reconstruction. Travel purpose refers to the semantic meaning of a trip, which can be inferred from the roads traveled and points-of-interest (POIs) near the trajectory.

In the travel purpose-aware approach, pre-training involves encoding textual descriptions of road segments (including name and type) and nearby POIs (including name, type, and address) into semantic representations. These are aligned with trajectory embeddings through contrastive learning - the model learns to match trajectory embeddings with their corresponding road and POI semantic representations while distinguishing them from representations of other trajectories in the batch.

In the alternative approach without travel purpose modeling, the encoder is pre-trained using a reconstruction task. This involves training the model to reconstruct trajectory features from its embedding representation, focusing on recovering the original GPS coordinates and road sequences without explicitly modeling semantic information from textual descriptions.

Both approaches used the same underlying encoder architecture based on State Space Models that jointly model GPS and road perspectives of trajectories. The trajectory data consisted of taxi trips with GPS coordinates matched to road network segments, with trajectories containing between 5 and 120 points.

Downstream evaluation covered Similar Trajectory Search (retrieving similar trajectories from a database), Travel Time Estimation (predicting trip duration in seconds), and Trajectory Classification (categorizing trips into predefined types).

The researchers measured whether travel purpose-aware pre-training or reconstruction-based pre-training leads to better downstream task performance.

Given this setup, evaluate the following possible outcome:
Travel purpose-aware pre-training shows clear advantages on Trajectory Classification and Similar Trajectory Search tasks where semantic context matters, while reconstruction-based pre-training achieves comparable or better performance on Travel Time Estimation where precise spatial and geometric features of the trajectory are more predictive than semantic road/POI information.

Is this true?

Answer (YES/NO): NO